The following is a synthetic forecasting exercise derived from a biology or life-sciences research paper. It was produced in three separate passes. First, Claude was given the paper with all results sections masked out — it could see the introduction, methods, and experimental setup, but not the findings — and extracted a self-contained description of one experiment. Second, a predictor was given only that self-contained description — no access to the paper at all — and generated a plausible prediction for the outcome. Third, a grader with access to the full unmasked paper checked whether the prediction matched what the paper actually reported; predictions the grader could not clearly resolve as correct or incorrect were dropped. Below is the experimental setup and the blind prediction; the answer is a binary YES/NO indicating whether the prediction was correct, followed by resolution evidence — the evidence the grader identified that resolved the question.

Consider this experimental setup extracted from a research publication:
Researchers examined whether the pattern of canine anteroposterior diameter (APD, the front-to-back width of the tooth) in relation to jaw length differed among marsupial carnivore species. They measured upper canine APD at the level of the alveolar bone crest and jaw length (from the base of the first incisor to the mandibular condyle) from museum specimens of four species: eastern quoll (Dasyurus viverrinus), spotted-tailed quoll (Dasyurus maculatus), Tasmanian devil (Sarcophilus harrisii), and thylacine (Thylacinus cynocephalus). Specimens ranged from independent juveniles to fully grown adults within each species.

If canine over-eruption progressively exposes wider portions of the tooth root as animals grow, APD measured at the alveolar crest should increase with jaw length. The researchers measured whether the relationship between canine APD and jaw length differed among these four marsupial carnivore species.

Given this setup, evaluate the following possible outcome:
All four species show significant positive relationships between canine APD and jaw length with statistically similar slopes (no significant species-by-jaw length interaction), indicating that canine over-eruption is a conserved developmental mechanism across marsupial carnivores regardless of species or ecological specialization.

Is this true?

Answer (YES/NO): NO